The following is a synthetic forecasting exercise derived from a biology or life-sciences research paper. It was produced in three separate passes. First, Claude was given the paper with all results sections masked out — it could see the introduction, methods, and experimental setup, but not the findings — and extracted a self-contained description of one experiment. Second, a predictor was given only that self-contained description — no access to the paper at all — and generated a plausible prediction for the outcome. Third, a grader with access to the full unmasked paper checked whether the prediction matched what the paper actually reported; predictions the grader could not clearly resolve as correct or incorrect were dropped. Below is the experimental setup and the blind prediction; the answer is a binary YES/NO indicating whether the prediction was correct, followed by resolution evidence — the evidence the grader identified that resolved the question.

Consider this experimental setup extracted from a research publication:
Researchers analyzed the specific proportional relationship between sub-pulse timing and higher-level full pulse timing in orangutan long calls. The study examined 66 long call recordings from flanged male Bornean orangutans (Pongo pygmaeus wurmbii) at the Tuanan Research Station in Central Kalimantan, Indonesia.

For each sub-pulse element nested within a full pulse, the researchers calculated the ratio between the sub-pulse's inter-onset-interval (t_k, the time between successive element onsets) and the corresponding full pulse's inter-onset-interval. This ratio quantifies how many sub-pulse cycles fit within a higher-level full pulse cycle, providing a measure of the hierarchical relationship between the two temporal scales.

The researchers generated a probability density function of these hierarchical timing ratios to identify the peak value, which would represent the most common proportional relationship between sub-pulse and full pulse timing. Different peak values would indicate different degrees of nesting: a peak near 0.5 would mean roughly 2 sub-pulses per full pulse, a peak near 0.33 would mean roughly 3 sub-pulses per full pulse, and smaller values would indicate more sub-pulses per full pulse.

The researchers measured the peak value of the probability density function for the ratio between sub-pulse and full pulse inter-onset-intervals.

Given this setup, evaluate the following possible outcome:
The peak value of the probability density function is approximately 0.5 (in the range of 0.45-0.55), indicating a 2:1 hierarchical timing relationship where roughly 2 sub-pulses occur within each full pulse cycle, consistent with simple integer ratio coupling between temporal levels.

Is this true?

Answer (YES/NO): NO